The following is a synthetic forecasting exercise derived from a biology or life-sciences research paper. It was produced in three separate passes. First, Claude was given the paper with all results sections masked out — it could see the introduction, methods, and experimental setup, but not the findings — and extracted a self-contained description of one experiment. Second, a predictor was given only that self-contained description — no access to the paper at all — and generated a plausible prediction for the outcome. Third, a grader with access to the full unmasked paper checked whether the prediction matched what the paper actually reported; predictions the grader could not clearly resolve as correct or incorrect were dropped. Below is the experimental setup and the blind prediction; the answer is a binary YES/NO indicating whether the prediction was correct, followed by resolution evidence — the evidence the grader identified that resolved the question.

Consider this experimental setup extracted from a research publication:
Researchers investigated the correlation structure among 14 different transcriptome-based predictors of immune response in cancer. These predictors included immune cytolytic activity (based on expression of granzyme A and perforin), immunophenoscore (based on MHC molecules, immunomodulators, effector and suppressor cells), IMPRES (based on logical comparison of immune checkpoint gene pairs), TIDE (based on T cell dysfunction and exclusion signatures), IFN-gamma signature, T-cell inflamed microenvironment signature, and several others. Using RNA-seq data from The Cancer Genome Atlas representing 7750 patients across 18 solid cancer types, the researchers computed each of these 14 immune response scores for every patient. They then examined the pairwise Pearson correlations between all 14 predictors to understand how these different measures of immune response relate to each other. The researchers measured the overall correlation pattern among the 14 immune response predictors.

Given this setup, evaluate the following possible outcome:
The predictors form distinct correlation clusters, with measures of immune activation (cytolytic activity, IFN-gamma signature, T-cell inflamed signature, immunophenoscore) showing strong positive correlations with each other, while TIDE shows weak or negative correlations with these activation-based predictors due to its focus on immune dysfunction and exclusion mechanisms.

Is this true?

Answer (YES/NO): NO